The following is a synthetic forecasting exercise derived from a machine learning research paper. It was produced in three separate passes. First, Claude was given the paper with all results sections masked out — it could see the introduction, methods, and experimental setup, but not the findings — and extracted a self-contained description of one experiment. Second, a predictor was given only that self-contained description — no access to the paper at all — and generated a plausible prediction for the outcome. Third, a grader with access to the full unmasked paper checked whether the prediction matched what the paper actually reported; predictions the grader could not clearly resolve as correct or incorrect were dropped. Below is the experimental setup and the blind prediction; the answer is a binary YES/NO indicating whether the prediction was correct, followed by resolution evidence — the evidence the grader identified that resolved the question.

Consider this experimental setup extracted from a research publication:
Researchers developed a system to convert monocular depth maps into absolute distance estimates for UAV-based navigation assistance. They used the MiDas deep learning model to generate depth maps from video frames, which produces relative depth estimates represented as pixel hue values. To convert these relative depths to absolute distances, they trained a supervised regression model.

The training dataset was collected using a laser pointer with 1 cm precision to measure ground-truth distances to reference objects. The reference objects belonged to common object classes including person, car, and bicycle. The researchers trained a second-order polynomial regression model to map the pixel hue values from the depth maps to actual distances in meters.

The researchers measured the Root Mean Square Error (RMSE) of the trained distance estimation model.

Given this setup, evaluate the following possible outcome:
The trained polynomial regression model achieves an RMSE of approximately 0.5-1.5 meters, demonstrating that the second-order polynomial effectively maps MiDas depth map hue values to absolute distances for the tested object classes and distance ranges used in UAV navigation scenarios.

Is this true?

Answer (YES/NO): YES